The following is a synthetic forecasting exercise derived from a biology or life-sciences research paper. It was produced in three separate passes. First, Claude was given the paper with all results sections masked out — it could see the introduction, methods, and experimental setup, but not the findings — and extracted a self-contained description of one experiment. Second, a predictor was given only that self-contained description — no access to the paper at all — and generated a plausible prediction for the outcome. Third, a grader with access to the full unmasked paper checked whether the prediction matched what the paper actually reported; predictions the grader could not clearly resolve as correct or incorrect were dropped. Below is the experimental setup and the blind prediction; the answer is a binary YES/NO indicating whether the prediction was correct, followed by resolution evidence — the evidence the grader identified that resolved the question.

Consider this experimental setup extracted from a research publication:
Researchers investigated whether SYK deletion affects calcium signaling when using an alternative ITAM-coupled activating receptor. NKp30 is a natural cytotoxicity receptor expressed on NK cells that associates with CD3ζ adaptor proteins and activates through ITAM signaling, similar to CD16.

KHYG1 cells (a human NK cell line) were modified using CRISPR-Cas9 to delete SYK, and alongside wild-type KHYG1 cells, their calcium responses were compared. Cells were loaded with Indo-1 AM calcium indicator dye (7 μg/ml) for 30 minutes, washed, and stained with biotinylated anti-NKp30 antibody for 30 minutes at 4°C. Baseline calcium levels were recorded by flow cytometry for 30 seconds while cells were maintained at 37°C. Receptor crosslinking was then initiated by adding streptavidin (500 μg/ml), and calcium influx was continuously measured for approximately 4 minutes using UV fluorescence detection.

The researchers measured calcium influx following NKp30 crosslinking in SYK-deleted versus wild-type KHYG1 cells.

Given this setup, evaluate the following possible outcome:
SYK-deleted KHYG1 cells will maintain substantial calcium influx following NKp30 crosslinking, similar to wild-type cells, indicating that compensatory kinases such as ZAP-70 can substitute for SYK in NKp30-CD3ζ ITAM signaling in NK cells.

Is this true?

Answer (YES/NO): NO